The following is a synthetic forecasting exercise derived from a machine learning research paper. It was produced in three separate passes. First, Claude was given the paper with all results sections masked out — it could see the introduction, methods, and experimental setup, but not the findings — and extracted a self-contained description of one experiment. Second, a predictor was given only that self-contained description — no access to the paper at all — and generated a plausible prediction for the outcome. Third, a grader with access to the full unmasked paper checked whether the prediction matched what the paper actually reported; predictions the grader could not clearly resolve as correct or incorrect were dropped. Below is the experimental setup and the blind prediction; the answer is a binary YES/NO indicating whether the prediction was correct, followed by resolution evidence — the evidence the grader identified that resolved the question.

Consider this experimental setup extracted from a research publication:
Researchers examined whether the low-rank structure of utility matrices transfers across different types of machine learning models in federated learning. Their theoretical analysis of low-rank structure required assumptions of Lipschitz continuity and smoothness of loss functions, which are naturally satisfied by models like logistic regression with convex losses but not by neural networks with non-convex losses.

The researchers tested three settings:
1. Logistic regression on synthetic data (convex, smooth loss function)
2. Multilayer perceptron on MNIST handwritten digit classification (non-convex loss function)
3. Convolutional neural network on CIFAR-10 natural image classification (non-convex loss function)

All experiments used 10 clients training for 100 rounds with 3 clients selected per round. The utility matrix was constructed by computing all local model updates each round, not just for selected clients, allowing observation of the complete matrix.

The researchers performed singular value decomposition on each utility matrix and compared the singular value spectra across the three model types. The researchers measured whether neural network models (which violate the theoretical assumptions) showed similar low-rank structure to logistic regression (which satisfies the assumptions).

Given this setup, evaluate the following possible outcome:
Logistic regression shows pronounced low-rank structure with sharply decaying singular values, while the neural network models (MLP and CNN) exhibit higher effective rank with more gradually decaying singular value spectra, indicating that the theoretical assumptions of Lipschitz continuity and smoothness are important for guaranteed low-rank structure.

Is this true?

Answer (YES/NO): NO